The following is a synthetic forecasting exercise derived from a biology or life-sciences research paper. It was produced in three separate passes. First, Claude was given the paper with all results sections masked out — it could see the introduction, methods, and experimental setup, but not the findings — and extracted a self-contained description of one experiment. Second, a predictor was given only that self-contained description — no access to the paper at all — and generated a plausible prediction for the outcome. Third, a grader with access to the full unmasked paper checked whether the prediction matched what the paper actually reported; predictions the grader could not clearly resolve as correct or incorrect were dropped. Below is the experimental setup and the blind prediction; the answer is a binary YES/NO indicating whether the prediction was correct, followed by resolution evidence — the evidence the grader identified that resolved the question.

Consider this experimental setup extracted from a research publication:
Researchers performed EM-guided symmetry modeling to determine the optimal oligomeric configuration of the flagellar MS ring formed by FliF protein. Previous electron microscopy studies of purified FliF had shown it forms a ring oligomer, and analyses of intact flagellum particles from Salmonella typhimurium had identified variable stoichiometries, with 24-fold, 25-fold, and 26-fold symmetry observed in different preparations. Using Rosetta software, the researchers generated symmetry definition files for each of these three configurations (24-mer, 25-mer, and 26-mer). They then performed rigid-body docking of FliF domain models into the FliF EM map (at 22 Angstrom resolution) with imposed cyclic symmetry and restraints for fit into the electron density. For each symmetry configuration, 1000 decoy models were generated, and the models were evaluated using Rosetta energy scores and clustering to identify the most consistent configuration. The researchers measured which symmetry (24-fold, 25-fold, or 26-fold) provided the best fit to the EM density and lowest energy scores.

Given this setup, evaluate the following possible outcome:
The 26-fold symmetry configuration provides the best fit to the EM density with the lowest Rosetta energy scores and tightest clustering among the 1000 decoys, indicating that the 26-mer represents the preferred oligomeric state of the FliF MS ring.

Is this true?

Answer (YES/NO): NO